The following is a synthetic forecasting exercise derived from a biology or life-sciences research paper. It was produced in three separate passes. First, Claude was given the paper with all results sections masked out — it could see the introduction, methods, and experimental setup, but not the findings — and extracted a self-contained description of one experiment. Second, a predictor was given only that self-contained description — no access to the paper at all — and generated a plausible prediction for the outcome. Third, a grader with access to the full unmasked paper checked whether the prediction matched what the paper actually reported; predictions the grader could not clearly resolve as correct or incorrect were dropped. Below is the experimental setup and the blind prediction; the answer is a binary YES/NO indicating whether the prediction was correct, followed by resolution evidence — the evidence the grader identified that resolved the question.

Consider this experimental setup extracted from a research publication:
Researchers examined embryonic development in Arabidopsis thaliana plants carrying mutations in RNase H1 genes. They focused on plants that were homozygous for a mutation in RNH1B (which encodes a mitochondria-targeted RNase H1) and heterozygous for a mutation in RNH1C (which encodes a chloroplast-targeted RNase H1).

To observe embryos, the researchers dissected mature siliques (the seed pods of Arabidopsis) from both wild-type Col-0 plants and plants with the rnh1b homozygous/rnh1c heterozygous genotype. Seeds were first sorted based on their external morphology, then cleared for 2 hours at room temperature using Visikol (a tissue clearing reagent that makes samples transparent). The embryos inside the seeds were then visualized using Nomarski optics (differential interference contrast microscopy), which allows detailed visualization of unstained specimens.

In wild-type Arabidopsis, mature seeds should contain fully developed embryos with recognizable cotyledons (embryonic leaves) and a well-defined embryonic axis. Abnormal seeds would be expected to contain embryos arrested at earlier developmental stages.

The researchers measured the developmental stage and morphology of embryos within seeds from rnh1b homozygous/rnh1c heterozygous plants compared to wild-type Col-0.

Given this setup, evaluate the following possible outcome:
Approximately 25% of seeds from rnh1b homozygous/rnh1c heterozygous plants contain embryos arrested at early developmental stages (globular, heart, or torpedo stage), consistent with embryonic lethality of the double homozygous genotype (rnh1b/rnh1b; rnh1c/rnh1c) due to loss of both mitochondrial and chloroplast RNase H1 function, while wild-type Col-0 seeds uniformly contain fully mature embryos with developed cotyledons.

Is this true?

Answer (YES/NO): YES